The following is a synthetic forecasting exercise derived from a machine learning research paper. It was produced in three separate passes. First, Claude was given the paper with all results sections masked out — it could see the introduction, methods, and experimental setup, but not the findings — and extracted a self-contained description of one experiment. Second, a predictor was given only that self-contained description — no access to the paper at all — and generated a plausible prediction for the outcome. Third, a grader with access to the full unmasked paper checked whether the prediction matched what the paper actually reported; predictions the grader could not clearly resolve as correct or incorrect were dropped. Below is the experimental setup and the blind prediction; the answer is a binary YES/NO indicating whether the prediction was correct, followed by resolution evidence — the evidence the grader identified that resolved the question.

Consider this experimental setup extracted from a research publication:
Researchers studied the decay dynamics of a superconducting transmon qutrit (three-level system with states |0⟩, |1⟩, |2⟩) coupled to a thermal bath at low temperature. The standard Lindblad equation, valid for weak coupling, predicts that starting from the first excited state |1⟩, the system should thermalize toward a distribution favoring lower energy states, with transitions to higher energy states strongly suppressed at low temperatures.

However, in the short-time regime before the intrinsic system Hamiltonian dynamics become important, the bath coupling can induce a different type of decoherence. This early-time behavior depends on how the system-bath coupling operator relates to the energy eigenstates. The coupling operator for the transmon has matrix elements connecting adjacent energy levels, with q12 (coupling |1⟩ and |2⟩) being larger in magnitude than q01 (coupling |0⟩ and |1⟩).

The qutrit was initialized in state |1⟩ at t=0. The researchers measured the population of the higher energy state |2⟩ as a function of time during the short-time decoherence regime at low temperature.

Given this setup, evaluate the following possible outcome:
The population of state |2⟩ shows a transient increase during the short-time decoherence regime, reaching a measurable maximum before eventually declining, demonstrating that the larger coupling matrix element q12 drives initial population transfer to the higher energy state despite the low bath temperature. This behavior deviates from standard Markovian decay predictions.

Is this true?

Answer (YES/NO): YES